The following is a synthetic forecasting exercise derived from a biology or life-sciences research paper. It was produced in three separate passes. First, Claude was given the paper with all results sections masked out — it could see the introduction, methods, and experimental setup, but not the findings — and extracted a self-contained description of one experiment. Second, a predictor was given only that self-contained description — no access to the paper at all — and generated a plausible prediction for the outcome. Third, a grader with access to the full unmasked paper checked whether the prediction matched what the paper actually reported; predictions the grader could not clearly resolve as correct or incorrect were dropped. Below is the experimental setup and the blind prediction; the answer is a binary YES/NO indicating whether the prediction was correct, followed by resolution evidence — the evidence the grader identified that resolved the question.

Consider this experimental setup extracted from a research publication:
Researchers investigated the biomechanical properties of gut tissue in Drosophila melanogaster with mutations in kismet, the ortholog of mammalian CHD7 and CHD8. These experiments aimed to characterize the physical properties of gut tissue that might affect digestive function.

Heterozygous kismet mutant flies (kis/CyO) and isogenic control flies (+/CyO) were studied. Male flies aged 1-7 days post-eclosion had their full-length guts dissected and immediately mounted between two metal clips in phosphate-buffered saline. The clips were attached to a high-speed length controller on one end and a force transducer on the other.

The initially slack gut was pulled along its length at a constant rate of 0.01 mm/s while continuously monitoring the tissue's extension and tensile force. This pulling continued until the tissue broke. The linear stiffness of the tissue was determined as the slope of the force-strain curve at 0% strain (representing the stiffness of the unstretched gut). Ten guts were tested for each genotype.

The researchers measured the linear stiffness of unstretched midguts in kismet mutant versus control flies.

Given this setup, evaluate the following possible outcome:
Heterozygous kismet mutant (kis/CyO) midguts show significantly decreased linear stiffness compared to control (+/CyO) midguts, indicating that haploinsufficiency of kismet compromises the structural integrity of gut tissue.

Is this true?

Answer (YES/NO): YES